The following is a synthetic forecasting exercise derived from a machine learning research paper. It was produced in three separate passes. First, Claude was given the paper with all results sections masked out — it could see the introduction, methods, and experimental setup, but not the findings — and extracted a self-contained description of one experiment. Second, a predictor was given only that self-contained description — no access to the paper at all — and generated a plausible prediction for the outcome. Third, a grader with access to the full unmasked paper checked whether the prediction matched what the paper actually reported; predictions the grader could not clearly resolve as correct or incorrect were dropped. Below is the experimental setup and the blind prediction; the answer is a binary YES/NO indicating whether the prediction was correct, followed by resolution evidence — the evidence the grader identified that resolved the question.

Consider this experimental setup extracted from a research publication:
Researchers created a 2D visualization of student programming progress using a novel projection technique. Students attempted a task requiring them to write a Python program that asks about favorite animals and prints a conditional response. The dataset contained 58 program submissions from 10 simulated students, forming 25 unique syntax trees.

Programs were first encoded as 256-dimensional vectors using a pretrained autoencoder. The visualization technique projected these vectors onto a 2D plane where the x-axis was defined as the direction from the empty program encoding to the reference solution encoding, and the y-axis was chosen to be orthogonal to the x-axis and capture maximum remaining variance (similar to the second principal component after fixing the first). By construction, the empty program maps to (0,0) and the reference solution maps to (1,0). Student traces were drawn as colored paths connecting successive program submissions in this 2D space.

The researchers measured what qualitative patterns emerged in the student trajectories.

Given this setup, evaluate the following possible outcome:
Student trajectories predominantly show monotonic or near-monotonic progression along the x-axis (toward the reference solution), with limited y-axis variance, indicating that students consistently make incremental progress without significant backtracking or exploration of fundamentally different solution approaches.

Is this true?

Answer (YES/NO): NO